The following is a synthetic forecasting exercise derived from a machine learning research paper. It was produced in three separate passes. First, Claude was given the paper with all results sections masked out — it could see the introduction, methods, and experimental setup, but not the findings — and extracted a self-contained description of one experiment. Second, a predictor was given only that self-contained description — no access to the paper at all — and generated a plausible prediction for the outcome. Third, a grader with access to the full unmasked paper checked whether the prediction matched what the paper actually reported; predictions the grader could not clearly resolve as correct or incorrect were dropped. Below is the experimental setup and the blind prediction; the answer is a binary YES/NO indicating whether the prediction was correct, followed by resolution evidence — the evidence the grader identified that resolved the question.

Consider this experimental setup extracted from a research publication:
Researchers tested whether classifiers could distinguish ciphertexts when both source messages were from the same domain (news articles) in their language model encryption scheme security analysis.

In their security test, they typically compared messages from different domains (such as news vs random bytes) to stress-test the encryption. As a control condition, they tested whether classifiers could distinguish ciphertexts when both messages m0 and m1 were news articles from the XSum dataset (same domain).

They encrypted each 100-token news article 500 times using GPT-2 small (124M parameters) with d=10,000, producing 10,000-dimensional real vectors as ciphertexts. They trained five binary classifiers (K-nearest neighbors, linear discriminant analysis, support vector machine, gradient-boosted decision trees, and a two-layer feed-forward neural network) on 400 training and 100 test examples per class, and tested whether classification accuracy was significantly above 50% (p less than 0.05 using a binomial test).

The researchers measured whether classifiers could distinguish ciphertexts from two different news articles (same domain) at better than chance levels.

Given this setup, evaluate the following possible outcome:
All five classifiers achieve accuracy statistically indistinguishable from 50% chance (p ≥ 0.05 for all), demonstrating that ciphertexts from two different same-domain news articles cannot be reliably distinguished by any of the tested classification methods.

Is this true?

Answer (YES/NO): NO